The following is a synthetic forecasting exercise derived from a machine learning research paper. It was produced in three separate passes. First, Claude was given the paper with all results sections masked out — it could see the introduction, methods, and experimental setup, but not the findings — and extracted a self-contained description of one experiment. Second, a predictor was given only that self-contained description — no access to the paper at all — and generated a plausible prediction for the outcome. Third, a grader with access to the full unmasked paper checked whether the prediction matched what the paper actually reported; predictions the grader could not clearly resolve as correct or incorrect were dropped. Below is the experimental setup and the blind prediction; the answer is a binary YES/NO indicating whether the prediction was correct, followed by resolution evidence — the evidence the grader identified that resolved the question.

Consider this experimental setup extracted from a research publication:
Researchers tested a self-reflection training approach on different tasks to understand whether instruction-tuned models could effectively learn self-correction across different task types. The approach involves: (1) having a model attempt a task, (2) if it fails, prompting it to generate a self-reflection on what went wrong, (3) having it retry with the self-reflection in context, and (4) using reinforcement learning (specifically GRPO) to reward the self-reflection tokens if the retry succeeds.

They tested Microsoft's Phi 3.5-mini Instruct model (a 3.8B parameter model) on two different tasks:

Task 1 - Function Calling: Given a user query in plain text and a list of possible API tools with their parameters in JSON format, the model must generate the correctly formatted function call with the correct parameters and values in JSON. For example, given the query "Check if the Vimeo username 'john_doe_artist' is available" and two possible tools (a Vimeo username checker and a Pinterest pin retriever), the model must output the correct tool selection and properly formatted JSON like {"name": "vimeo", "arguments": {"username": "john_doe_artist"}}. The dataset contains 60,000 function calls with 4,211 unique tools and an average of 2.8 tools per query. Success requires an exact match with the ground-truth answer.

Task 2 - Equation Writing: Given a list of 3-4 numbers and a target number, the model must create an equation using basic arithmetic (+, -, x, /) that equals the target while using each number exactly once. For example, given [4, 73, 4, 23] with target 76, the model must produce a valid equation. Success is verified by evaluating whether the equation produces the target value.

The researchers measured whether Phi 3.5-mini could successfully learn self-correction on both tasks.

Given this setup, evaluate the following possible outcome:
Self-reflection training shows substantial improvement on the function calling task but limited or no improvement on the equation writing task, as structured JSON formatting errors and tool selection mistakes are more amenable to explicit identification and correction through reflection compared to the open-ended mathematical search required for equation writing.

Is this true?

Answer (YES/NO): NO